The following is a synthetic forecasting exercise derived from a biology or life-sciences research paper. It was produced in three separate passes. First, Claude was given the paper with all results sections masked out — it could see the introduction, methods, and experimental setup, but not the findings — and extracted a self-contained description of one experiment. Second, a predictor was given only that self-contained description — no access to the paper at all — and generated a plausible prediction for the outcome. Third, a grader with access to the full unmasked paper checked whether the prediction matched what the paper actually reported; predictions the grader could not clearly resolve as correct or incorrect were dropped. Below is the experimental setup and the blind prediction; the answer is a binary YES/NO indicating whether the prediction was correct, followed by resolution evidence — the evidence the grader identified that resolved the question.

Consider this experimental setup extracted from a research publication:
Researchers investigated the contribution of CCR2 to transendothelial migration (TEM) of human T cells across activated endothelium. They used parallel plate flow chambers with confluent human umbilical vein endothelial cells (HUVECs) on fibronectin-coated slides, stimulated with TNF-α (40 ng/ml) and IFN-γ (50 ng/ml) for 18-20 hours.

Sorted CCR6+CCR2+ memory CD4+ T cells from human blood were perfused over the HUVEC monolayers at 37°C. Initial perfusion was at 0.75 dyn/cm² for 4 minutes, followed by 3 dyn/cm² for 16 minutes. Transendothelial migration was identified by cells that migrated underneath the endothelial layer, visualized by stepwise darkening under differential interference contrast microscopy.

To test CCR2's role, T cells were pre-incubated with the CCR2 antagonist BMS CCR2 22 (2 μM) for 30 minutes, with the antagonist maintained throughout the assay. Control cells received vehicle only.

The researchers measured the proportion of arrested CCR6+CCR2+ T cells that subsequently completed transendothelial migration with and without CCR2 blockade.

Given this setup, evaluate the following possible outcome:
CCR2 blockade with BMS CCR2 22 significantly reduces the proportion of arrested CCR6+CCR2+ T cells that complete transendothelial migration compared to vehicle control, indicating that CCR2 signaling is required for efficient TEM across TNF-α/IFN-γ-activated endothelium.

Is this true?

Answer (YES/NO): YES